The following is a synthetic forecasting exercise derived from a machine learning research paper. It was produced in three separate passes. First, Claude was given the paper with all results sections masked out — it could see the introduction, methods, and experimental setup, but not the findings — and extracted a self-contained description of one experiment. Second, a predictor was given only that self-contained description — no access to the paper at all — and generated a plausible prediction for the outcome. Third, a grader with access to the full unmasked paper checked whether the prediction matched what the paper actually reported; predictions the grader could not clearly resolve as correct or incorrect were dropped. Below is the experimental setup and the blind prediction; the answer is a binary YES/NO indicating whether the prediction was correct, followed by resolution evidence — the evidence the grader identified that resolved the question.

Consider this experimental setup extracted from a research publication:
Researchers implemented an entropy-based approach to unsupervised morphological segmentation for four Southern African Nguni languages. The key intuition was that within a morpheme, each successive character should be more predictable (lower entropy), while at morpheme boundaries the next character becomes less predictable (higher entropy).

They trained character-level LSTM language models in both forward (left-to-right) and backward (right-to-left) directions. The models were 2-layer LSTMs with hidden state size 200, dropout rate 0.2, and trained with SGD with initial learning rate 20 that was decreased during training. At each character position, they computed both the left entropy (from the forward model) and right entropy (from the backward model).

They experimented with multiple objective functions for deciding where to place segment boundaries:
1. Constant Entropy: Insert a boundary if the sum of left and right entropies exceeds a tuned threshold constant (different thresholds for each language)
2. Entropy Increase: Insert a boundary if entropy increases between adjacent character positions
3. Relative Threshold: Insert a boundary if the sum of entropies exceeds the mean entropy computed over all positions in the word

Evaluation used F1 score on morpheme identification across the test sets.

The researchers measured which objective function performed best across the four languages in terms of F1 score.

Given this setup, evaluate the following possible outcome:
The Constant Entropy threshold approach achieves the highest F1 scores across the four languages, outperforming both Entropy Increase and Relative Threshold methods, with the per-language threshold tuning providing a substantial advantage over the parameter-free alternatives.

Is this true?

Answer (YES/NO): YES